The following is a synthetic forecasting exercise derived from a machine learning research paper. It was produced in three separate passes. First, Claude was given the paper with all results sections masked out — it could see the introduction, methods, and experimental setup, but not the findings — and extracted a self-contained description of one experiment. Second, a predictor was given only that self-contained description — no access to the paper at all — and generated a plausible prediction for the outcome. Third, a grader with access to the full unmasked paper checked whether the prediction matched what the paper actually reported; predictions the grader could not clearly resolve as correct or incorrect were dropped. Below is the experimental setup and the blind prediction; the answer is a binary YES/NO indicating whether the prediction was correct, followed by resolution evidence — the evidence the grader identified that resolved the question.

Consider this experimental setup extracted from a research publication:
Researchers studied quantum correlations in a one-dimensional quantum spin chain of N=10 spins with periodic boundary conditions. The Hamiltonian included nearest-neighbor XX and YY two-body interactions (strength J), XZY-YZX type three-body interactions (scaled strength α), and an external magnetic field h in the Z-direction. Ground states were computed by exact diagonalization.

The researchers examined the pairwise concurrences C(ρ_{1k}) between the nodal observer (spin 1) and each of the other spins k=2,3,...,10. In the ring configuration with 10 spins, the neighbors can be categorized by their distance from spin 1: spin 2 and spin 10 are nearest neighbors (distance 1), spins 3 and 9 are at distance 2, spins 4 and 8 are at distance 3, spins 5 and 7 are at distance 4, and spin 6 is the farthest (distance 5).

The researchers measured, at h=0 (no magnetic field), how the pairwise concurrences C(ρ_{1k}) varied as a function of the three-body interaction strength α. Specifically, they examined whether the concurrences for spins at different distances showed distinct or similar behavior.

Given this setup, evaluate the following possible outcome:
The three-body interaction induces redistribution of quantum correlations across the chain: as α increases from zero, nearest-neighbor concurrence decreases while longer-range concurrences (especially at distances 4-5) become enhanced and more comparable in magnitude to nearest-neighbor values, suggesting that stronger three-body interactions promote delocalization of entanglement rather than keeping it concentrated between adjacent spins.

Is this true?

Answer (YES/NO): NO